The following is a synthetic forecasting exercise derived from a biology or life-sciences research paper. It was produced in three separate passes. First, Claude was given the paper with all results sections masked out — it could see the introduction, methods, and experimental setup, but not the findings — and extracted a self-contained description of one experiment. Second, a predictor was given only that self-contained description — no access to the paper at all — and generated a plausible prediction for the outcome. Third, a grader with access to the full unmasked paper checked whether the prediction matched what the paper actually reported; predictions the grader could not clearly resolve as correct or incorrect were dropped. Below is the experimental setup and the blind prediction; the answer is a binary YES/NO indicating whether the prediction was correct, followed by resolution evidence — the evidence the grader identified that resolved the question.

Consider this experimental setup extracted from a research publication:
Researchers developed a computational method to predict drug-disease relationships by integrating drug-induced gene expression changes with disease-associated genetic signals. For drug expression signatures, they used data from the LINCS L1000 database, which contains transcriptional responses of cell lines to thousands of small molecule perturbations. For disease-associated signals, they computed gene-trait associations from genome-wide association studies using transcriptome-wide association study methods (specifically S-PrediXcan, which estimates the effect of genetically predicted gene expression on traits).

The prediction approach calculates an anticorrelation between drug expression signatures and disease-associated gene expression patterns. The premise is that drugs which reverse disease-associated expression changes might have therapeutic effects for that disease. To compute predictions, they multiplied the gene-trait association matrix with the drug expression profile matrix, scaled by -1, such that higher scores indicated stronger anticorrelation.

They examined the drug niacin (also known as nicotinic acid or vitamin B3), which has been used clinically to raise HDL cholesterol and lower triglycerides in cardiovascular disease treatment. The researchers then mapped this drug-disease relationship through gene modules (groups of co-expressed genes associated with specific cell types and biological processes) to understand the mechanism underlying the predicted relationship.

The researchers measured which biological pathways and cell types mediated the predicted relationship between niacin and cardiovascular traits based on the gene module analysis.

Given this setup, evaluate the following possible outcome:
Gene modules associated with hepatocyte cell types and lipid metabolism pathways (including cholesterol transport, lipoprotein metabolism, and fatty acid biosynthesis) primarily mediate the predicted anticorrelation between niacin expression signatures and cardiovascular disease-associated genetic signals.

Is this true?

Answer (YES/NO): NO